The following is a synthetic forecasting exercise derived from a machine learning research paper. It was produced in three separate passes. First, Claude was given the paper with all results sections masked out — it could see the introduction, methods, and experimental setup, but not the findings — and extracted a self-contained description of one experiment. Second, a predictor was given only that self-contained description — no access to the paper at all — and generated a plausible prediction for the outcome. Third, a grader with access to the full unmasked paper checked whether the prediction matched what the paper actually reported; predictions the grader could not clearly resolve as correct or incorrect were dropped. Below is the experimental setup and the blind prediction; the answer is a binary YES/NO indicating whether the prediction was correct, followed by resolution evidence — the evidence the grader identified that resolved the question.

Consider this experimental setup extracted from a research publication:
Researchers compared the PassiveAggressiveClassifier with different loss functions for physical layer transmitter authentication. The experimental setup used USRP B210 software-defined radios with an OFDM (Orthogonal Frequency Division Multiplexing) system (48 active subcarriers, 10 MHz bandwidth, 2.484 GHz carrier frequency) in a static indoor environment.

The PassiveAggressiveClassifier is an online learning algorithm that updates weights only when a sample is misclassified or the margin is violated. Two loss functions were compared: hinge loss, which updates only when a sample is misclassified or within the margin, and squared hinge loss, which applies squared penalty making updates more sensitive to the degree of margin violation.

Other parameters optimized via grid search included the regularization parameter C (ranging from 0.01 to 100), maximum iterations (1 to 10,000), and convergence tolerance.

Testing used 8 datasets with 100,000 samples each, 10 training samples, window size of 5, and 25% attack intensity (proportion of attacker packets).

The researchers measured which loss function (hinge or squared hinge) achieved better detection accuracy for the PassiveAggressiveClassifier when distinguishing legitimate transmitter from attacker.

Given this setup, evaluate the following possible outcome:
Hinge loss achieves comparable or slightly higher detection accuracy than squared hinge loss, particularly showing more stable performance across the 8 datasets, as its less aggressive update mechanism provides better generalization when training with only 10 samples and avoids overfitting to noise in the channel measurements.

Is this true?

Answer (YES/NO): NO